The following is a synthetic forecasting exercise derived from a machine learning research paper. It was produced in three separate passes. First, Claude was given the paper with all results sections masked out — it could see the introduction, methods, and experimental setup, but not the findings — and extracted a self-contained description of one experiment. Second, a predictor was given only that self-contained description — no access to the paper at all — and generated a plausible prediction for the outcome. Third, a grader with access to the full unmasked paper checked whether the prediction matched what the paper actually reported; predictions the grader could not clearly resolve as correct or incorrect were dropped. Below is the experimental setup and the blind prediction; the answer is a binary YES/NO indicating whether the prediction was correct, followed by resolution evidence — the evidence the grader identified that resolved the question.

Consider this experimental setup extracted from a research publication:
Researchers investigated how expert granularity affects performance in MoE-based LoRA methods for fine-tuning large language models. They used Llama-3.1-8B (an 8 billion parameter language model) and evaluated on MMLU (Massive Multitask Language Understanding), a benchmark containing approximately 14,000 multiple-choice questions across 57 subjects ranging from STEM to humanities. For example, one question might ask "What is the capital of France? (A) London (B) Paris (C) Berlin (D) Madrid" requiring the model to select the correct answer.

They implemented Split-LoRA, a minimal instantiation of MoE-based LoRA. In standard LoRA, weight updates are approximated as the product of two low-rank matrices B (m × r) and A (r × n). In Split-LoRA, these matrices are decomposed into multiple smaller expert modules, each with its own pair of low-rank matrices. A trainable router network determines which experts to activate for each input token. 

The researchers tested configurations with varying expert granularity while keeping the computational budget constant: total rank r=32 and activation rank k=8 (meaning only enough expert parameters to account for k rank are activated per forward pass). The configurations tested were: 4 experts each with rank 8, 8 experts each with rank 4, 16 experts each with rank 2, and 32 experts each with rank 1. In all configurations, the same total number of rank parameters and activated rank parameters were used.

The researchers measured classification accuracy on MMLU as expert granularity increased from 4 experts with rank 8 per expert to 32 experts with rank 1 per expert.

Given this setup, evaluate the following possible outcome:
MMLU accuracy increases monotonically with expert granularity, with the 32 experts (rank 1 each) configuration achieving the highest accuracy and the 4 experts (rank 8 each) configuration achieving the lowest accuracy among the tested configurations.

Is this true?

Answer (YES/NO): YES